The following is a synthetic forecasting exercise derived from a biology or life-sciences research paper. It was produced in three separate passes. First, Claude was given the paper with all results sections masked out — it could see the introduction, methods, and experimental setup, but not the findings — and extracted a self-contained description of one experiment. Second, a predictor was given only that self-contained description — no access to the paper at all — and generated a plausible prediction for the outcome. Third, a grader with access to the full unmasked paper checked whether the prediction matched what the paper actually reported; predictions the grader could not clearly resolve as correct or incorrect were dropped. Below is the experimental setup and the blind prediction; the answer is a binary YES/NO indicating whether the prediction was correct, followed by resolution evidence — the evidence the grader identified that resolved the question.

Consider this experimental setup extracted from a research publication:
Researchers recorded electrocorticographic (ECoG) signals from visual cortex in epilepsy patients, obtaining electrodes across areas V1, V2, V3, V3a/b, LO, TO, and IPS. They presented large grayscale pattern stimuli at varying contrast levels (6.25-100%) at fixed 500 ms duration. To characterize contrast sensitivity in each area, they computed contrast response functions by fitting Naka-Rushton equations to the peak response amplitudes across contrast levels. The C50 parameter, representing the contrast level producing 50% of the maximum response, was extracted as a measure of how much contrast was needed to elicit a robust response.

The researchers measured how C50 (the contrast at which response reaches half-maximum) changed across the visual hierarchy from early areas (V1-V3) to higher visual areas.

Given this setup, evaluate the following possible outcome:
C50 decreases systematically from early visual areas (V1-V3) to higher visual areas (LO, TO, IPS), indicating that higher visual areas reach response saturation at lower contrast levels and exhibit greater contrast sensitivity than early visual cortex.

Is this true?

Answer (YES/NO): YES